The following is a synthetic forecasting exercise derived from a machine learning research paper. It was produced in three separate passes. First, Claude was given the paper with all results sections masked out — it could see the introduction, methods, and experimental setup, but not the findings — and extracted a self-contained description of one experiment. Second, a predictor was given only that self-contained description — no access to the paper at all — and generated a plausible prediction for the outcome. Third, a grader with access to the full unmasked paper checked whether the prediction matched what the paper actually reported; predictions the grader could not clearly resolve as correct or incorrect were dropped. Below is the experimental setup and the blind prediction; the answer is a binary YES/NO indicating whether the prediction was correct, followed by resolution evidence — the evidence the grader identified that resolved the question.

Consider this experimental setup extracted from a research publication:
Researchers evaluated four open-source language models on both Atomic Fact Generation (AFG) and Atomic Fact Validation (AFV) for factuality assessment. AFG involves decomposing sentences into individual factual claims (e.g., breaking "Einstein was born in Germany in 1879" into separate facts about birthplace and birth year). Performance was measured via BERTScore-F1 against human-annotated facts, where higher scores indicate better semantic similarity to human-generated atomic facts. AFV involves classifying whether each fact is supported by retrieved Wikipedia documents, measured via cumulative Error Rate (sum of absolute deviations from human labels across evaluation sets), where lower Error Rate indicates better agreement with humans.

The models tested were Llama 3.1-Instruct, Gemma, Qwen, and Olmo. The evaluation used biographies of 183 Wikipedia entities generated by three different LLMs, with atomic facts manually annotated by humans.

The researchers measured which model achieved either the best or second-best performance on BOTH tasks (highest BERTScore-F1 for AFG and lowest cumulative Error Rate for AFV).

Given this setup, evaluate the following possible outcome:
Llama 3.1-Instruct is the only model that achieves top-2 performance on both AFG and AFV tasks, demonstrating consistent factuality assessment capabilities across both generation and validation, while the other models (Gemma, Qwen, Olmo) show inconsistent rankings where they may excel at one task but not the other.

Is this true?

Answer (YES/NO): NO